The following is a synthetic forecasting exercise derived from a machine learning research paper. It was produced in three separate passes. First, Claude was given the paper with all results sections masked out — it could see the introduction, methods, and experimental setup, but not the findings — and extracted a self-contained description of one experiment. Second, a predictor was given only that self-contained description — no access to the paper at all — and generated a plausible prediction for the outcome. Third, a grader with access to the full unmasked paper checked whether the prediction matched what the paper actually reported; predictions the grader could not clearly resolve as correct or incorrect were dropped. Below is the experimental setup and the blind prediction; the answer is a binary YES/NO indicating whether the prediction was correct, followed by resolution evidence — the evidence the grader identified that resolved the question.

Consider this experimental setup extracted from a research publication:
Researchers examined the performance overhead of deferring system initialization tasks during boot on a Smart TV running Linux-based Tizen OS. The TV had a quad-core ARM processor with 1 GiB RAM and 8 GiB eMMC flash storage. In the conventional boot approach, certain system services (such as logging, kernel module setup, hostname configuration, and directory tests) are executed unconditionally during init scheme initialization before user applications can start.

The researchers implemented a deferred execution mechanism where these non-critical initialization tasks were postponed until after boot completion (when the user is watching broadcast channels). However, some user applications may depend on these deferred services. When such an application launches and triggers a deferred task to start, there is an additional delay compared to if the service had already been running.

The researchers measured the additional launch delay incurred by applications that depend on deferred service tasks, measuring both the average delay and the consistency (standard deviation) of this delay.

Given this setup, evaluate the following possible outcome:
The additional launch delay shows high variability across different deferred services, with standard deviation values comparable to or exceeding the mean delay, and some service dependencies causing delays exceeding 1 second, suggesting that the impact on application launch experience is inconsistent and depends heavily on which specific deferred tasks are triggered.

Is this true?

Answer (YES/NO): NO